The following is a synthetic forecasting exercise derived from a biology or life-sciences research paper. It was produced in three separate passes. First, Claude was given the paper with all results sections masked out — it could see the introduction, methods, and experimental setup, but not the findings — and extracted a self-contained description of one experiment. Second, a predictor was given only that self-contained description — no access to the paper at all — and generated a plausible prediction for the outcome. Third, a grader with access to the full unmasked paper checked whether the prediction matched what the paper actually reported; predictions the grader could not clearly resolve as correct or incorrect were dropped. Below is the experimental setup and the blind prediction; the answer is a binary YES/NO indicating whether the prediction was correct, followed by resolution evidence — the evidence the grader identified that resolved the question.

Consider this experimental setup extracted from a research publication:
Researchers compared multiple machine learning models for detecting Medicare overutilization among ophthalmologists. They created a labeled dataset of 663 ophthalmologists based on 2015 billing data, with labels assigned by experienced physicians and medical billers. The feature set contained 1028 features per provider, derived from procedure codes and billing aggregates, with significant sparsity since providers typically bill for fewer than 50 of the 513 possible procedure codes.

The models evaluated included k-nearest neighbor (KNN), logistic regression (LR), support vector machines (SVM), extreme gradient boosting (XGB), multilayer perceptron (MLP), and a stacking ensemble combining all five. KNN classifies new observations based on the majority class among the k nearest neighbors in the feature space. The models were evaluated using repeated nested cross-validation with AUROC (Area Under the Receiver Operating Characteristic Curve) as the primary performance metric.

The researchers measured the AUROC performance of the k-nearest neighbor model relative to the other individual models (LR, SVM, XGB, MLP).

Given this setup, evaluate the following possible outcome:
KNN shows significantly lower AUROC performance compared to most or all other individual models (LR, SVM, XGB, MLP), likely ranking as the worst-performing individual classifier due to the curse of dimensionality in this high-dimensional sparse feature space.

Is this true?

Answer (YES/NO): YES